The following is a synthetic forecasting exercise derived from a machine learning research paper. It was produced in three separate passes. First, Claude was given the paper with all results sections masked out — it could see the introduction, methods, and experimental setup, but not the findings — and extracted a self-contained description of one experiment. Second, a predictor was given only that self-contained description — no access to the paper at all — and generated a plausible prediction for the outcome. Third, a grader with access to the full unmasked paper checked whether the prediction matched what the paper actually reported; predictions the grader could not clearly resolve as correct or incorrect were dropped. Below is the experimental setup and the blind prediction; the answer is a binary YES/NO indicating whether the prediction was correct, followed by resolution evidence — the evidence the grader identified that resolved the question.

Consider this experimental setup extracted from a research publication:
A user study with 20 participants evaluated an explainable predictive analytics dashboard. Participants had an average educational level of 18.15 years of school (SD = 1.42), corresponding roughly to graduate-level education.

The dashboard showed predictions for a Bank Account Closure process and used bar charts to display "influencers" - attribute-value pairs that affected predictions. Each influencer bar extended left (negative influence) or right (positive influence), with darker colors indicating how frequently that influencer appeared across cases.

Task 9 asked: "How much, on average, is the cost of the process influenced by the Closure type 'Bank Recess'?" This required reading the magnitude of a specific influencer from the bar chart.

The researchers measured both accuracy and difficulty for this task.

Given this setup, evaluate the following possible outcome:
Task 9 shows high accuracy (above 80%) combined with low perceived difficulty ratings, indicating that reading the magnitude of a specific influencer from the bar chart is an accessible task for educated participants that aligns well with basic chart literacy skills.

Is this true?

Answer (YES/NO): NO